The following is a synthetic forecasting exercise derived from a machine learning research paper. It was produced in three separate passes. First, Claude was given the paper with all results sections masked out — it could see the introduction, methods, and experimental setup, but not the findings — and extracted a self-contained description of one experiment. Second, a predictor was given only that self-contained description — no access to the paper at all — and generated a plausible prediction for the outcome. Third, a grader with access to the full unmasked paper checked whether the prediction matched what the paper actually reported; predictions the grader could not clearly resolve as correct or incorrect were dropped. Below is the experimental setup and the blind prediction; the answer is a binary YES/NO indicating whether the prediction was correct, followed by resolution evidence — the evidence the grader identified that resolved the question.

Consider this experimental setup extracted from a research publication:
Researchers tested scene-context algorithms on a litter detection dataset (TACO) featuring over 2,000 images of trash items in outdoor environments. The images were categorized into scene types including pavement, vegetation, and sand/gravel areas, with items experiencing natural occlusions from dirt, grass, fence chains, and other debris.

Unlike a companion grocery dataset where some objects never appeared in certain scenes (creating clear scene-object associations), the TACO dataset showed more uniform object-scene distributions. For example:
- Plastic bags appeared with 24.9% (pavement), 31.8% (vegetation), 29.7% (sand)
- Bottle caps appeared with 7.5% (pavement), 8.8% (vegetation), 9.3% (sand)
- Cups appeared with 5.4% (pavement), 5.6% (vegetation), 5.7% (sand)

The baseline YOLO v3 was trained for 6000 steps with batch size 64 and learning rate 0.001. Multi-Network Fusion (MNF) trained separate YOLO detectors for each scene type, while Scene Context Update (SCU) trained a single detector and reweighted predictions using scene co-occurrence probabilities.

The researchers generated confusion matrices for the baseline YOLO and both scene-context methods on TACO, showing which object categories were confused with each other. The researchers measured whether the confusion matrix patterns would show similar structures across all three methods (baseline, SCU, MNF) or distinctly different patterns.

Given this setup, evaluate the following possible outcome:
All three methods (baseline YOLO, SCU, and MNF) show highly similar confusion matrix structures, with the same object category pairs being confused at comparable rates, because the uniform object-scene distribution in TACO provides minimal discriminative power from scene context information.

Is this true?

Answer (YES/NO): NO